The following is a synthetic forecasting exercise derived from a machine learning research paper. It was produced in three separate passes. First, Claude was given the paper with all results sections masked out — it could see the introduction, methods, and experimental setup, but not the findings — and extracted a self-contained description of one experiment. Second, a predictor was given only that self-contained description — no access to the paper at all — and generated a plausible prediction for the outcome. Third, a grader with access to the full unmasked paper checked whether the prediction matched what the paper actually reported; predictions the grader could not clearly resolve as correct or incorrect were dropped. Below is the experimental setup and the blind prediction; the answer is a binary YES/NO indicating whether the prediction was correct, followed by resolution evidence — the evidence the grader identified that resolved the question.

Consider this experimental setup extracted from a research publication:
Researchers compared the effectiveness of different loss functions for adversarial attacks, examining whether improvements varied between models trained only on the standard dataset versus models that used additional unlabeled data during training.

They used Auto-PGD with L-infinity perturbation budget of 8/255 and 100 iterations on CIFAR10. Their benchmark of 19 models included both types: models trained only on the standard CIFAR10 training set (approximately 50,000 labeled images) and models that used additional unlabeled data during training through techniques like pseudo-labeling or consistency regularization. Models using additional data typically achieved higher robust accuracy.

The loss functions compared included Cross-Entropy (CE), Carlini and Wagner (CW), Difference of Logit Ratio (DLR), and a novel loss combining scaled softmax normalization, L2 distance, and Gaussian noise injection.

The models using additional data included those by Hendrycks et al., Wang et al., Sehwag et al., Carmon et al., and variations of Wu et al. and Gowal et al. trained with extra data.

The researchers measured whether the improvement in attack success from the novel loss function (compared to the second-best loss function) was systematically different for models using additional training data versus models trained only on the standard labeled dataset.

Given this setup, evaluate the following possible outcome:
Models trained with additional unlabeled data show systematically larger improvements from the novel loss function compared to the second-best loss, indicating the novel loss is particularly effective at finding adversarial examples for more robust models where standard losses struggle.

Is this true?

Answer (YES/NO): NO